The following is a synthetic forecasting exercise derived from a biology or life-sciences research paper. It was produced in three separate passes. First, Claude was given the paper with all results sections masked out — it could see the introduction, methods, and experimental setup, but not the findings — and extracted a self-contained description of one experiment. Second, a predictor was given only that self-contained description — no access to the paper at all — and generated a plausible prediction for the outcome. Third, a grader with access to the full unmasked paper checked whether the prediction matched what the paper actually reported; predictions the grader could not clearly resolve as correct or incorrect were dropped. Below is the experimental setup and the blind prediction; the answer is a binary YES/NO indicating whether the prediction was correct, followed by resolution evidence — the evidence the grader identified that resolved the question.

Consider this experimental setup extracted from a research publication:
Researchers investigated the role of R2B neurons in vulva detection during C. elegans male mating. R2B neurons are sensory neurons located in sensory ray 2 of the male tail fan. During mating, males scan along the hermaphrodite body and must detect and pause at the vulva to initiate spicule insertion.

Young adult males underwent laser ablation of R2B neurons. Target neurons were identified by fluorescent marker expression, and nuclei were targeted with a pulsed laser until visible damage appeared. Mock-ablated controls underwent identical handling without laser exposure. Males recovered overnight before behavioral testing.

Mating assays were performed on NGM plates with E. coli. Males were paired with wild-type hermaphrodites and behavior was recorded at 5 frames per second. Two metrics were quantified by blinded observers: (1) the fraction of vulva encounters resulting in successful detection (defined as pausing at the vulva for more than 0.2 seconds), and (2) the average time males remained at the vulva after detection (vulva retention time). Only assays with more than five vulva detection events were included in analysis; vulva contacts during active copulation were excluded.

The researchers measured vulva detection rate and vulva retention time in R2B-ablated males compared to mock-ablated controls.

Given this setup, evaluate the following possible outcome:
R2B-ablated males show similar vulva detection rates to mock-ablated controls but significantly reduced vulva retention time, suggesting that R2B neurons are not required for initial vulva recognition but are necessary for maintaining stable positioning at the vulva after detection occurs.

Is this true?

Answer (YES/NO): NO